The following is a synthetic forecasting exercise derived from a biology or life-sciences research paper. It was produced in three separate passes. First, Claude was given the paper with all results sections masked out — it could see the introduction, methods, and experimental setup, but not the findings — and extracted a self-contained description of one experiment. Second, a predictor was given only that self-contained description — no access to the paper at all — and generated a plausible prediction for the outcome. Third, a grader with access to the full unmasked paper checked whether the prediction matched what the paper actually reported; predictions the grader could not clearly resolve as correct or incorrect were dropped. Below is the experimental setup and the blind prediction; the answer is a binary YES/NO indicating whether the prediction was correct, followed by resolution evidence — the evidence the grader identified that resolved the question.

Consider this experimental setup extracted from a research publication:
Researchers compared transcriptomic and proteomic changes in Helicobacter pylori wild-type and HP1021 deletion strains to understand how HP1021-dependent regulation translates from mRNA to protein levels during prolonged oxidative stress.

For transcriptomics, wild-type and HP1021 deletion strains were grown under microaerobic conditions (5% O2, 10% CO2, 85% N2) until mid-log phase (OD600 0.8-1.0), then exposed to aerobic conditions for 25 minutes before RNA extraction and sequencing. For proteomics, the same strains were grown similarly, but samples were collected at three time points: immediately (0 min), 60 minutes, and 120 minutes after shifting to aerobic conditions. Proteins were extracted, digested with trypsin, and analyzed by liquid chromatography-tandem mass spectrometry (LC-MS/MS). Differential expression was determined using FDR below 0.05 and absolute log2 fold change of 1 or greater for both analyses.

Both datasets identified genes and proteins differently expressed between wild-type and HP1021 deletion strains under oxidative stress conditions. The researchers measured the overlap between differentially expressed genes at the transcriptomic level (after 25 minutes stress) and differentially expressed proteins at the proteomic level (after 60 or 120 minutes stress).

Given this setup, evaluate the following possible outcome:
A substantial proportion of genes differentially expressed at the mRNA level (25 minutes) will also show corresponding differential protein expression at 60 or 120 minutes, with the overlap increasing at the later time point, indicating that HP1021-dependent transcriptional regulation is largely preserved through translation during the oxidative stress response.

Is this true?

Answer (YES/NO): NO